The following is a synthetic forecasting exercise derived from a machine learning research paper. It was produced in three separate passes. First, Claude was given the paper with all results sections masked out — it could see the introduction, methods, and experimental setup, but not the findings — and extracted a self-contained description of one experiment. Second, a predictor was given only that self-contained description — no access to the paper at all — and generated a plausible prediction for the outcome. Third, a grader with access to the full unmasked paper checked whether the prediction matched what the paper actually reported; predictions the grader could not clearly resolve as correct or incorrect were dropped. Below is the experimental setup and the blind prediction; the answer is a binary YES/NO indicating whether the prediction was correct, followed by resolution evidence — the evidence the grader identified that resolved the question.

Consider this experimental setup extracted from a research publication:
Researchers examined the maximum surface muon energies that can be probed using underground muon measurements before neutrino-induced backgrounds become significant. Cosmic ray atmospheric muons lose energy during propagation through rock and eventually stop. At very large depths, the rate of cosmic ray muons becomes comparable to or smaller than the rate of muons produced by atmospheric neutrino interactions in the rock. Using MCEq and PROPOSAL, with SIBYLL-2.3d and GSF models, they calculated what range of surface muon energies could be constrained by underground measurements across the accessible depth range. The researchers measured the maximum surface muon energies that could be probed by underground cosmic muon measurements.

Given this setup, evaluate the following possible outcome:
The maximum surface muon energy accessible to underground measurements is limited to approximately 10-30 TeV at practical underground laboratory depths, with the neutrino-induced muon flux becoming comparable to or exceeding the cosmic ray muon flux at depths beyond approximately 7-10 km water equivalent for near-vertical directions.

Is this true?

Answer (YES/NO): NO